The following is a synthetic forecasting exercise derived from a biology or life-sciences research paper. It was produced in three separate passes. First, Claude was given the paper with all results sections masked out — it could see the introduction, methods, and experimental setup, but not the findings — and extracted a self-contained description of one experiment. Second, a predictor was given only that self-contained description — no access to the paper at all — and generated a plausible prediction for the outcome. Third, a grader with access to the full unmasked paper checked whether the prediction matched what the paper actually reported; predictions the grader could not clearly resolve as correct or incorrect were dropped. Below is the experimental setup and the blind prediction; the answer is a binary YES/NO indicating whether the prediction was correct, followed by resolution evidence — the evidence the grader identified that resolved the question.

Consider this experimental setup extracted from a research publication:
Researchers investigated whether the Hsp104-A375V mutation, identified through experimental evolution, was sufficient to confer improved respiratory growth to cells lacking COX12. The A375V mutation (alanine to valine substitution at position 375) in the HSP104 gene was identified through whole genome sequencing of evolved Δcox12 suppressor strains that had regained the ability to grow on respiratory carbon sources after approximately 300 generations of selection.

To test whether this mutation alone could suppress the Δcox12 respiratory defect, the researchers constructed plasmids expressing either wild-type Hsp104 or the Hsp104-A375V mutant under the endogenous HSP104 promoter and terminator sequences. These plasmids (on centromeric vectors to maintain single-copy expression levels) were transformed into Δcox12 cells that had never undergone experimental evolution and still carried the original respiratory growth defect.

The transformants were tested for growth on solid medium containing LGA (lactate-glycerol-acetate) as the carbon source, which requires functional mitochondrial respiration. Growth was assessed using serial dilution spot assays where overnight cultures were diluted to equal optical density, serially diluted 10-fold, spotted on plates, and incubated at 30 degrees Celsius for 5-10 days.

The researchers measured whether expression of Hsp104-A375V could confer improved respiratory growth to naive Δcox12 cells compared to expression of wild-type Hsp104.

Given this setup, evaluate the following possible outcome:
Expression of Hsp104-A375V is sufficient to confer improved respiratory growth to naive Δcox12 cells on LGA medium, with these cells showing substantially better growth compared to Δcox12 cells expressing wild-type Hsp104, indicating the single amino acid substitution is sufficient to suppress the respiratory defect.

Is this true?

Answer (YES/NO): NO